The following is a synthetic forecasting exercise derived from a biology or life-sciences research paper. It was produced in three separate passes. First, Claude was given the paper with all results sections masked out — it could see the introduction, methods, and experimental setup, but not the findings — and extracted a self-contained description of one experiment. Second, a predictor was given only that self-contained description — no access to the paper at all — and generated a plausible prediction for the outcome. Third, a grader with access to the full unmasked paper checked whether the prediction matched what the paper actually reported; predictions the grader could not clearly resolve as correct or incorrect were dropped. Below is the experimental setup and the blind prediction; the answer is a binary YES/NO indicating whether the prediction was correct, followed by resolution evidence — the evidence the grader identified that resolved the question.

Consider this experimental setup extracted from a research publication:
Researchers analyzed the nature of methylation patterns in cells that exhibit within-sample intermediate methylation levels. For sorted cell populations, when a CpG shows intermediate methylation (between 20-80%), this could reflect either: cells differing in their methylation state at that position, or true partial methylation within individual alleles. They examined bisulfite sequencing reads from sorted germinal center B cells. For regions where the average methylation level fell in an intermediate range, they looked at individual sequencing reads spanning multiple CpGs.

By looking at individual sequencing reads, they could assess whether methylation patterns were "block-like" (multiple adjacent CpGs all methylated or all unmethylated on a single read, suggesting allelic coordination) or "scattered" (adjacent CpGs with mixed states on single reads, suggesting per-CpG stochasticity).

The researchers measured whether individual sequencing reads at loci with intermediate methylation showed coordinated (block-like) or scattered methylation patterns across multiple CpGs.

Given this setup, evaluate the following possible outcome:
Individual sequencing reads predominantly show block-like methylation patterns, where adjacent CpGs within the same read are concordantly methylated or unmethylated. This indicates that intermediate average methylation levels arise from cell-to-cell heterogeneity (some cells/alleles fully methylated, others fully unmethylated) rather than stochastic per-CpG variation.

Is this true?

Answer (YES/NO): YES